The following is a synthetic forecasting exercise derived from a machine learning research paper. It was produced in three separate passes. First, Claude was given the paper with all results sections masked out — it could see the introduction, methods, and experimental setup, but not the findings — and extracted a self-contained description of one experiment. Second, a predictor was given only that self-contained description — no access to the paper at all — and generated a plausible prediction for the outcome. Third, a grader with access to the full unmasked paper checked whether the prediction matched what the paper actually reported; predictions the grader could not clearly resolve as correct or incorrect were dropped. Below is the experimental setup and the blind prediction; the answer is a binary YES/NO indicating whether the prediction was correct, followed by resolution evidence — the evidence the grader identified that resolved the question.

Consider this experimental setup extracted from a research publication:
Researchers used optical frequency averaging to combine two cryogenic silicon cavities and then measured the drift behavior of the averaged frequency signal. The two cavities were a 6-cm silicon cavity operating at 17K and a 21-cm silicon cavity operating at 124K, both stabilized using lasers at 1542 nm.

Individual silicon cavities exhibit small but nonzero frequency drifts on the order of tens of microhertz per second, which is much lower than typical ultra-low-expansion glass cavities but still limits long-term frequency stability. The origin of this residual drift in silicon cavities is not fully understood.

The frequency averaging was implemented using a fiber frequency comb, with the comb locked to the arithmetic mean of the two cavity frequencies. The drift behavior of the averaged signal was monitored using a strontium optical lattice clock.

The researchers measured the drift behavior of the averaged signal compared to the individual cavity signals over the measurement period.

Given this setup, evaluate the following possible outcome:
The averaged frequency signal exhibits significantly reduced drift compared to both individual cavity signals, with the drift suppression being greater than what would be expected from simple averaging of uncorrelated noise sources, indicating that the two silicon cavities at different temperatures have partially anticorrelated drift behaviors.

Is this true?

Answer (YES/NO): YES